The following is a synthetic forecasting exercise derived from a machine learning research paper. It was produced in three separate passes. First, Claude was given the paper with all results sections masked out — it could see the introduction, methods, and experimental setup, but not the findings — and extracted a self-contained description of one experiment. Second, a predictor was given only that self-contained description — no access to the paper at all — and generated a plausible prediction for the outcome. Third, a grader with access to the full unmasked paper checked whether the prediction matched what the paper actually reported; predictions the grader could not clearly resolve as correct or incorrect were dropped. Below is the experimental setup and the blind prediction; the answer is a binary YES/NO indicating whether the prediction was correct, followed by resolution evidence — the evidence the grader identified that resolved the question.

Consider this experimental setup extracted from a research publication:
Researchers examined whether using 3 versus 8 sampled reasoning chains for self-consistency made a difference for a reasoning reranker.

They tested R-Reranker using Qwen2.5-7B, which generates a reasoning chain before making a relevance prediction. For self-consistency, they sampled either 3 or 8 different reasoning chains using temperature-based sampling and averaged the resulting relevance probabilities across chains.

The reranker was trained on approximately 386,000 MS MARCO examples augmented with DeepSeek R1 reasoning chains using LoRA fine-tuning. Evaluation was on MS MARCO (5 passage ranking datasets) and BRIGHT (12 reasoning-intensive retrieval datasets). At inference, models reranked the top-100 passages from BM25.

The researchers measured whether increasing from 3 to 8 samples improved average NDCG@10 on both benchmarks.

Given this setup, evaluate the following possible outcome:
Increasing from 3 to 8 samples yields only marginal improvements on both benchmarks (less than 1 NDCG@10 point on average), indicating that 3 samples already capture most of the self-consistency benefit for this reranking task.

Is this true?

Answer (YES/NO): YES